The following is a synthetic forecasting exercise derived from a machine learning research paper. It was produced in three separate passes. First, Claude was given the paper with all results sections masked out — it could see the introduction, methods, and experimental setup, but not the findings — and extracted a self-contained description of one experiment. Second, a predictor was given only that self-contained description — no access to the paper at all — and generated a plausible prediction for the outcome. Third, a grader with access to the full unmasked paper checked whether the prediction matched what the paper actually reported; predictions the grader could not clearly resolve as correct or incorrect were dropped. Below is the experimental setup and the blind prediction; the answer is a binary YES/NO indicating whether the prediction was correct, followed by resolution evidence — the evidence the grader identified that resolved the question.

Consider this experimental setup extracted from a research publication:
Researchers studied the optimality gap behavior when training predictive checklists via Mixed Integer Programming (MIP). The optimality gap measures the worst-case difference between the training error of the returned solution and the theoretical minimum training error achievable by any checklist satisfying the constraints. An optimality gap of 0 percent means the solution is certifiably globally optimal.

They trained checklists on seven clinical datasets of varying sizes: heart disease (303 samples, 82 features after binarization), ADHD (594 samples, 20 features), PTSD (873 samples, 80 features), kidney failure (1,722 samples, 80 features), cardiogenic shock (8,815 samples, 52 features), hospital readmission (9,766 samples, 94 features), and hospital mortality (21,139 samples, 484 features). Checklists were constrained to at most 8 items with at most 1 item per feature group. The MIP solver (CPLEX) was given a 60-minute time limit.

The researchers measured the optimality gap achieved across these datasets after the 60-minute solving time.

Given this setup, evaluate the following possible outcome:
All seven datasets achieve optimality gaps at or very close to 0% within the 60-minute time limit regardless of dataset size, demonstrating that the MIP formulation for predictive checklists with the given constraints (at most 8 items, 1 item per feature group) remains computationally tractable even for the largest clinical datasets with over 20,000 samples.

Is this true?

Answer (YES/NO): NO